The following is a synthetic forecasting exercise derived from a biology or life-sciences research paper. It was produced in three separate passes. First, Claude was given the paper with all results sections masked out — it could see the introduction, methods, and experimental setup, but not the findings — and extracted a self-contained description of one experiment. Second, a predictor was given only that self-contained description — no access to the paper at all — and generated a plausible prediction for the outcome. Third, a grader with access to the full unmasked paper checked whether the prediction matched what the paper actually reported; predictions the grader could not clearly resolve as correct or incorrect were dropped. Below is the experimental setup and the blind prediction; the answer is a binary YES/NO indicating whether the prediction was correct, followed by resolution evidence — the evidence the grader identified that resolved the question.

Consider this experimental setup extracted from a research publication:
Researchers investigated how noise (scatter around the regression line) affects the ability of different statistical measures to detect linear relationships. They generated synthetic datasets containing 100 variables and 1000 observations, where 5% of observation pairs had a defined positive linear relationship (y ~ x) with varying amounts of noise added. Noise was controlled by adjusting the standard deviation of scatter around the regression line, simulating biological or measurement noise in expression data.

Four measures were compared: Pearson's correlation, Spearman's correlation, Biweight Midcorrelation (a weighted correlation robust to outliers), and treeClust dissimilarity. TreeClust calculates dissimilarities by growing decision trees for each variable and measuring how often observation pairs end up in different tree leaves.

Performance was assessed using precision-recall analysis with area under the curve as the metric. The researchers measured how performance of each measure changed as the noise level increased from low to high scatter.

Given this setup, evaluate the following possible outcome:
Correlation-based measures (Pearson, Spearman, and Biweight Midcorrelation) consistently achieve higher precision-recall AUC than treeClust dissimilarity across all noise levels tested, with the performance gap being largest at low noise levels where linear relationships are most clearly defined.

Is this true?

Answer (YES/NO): NO